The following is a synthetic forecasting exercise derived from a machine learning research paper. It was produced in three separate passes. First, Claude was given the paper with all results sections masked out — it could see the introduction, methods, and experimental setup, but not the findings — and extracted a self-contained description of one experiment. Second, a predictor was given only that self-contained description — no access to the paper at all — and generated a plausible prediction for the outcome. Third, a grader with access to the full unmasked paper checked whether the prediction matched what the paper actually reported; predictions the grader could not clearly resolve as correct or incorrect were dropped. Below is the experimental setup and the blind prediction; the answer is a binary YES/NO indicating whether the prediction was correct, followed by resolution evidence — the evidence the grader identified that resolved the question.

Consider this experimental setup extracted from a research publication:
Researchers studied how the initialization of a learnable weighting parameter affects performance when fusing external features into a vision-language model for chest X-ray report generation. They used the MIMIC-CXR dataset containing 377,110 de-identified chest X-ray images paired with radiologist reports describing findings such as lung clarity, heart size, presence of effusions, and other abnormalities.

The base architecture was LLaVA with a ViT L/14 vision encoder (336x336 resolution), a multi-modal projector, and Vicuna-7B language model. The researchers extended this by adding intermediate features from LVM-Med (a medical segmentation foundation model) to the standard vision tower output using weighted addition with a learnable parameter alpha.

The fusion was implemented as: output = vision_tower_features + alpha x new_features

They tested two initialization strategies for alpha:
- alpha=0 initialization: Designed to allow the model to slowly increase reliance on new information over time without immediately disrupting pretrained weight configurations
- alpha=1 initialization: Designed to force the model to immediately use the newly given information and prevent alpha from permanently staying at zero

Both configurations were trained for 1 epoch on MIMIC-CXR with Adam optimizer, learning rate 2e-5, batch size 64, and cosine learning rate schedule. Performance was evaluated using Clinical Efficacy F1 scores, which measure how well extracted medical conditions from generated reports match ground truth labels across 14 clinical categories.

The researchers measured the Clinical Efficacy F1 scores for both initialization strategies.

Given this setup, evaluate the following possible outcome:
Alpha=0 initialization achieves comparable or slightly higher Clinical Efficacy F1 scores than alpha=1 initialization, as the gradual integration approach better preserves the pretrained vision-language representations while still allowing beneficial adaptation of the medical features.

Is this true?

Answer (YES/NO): NO